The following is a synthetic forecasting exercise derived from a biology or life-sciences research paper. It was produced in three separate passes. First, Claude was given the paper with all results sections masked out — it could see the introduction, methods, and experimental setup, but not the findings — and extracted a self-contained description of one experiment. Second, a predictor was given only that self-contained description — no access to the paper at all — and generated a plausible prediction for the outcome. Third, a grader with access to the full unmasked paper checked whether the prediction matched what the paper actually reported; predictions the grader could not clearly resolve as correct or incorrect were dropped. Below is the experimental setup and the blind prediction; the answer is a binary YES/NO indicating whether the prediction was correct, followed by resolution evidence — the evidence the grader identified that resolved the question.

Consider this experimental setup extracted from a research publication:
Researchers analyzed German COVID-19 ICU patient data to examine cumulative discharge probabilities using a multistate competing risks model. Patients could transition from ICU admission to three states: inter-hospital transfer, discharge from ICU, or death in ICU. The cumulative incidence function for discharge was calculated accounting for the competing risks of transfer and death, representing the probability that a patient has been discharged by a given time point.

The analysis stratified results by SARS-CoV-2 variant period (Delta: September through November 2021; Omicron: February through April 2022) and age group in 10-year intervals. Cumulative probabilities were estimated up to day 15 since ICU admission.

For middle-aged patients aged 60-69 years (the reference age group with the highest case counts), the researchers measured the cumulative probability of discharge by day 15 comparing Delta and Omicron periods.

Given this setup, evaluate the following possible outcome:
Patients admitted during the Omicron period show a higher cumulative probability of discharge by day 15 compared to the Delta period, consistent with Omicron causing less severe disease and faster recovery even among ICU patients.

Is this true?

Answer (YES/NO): YES